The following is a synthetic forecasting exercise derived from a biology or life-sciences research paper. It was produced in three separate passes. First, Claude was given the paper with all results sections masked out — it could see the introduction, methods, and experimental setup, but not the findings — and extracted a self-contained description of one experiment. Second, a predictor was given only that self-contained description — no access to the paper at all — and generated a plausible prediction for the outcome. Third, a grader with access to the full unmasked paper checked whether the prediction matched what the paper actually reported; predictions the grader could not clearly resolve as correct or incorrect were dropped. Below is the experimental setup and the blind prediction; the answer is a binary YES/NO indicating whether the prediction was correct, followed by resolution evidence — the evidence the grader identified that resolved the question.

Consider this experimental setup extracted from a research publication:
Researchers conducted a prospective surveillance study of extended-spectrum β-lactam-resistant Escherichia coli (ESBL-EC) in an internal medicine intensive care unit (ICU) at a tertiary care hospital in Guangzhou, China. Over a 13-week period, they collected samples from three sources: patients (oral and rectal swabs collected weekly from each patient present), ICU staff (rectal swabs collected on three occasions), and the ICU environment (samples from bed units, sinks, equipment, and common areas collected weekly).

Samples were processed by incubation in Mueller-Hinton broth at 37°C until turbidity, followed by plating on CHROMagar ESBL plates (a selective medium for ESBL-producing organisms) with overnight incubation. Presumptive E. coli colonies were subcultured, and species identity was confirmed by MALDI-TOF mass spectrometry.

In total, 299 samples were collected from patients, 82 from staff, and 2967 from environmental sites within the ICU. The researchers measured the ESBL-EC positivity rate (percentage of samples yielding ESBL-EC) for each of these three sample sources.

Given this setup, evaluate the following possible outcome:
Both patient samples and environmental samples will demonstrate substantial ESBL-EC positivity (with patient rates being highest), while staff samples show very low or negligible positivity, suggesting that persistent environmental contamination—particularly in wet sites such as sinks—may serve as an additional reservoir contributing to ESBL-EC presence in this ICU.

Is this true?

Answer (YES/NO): NO